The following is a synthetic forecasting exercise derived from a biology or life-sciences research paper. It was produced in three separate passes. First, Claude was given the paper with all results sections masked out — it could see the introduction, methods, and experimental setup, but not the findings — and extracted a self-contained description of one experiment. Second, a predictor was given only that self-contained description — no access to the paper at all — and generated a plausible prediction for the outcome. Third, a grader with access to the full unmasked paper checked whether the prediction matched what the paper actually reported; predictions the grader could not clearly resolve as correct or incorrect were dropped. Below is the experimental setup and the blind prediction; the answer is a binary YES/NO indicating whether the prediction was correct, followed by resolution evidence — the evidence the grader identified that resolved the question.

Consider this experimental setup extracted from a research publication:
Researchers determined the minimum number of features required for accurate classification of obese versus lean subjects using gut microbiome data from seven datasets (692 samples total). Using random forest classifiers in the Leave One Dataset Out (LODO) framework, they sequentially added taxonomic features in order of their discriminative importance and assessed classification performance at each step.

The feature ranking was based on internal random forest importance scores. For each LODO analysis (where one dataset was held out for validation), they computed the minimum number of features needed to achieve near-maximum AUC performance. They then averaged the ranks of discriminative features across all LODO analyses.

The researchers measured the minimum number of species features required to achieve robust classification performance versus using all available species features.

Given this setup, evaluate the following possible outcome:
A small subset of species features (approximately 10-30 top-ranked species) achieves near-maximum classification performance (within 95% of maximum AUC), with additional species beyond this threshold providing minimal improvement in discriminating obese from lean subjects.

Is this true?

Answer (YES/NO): NO